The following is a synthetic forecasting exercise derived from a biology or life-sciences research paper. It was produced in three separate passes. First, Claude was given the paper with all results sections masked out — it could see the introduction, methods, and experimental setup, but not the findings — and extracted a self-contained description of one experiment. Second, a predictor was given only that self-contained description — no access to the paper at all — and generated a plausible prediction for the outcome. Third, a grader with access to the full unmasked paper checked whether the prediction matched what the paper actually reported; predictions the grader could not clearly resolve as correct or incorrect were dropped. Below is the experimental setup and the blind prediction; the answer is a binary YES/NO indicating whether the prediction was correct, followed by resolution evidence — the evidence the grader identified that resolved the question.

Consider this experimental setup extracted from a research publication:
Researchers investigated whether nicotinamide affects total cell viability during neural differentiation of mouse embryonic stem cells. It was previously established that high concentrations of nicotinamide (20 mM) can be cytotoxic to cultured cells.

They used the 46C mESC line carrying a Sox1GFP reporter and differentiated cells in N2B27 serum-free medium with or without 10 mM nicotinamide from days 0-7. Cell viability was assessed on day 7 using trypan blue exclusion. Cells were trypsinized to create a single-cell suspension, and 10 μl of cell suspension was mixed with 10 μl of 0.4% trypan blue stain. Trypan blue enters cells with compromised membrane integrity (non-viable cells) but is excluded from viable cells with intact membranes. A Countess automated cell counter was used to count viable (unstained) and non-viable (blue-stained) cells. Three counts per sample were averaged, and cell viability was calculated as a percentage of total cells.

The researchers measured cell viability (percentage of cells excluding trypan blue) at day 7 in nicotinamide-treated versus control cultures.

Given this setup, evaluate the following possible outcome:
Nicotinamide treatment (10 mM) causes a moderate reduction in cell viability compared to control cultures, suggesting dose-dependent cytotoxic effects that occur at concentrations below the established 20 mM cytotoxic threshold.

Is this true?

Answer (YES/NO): NO